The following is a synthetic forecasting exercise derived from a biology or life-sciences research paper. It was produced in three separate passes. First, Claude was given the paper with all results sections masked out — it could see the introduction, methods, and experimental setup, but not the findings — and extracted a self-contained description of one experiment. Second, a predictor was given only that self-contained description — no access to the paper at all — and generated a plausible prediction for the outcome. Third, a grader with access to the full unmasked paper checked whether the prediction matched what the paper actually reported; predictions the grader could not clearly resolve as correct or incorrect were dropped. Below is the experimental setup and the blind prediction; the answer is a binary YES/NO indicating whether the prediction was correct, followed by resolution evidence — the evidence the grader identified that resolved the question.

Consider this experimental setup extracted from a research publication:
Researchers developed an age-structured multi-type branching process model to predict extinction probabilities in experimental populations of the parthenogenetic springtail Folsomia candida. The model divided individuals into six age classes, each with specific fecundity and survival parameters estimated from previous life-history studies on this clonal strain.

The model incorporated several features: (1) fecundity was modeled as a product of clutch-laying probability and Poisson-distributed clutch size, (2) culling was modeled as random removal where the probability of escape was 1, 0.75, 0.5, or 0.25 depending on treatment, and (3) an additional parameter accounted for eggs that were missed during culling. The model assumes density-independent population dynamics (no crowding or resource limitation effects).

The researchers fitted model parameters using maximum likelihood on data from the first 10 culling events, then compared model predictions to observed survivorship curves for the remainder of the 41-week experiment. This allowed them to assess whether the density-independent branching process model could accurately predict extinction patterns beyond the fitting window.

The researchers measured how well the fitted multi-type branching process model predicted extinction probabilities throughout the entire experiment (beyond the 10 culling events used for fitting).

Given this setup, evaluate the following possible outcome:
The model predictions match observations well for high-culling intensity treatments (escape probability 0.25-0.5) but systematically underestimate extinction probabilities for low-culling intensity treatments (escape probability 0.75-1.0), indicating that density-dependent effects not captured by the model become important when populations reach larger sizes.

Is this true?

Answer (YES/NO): NO